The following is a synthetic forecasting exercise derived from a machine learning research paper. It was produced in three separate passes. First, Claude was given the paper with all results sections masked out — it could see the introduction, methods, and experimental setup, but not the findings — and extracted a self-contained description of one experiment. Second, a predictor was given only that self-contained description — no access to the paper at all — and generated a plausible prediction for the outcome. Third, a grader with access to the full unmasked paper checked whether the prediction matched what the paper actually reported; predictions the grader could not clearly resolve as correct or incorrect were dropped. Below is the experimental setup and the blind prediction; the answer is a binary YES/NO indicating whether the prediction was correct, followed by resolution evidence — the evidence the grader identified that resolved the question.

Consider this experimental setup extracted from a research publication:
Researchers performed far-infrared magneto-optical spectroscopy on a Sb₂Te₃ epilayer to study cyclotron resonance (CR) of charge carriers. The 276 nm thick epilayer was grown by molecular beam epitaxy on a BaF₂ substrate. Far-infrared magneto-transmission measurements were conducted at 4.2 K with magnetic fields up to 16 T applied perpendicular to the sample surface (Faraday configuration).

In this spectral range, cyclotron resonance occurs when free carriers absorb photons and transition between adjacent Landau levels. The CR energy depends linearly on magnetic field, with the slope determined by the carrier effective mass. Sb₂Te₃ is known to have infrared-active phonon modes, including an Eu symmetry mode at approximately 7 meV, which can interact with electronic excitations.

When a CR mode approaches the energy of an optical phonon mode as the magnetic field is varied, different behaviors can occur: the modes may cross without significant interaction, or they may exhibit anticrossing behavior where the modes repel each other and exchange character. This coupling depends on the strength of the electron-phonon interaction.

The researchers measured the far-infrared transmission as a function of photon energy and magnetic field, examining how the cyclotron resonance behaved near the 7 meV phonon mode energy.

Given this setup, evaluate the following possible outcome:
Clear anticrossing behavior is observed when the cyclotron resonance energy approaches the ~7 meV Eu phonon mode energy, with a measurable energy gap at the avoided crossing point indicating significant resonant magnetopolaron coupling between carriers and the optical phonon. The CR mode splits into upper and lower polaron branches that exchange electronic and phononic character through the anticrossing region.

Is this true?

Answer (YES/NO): NO